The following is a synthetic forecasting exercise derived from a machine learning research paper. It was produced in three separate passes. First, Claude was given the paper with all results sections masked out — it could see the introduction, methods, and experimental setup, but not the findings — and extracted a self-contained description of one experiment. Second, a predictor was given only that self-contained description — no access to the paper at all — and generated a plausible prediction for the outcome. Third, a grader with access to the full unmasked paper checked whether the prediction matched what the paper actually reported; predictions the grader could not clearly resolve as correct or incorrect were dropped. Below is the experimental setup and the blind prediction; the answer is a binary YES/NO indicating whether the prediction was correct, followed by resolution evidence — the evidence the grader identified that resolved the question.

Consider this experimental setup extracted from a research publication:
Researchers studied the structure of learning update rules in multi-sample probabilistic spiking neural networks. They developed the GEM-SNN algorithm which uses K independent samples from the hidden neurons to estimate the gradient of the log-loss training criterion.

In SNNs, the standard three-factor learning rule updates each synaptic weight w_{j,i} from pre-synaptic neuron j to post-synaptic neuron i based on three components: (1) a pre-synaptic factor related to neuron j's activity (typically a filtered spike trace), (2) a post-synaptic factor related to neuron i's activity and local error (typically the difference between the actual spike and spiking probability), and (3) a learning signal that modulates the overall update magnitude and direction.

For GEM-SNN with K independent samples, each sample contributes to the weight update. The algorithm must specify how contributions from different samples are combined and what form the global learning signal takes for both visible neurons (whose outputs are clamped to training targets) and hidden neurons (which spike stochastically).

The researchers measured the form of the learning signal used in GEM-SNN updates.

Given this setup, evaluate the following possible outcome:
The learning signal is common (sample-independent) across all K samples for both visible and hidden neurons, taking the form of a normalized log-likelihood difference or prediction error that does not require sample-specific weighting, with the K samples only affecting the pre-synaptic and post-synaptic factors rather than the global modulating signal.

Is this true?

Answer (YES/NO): NO